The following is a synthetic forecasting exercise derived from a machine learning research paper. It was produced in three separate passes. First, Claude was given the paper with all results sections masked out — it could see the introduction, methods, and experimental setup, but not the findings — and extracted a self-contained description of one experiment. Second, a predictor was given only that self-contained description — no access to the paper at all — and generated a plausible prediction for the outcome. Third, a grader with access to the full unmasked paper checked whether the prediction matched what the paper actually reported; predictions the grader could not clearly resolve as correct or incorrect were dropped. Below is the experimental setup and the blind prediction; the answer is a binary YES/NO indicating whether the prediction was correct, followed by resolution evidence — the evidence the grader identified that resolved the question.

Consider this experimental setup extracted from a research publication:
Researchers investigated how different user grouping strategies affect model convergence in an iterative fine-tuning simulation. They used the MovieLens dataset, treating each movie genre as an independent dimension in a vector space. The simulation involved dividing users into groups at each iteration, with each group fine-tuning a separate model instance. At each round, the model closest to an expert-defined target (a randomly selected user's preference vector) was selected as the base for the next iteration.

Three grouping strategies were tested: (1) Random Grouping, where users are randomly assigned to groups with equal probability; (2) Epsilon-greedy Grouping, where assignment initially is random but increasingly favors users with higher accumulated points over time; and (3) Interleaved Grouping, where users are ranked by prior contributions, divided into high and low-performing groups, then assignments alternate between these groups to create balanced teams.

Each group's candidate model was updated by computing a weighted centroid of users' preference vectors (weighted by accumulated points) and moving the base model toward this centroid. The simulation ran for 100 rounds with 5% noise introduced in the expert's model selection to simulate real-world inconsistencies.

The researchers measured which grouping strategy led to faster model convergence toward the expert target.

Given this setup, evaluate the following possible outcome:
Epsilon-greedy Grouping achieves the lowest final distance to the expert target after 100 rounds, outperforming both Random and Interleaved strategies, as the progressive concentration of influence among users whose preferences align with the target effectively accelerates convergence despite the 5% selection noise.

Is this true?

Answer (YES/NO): YES